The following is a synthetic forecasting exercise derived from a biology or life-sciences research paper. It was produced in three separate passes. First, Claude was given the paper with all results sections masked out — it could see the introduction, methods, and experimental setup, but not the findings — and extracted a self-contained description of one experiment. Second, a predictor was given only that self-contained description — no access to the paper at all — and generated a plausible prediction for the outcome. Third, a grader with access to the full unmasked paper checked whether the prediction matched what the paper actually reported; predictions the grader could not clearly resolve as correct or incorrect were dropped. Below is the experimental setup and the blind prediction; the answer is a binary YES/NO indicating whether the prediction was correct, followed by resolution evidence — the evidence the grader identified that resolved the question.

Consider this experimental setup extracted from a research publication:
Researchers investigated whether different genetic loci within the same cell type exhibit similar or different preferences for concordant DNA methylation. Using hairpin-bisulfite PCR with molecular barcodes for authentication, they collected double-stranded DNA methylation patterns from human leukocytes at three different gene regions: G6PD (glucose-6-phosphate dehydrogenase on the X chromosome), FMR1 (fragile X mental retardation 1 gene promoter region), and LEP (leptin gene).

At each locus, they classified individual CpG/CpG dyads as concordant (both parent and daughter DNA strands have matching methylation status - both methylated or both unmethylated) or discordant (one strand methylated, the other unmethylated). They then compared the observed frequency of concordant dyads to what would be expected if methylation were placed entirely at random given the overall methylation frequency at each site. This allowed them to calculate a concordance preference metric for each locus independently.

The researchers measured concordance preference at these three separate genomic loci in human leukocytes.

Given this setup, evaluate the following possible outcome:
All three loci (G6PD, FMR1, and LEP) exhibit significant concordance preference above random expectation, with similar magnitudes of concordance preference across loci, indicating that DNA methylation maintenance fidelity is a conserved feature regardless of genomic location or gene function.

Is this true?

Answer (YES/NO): NO